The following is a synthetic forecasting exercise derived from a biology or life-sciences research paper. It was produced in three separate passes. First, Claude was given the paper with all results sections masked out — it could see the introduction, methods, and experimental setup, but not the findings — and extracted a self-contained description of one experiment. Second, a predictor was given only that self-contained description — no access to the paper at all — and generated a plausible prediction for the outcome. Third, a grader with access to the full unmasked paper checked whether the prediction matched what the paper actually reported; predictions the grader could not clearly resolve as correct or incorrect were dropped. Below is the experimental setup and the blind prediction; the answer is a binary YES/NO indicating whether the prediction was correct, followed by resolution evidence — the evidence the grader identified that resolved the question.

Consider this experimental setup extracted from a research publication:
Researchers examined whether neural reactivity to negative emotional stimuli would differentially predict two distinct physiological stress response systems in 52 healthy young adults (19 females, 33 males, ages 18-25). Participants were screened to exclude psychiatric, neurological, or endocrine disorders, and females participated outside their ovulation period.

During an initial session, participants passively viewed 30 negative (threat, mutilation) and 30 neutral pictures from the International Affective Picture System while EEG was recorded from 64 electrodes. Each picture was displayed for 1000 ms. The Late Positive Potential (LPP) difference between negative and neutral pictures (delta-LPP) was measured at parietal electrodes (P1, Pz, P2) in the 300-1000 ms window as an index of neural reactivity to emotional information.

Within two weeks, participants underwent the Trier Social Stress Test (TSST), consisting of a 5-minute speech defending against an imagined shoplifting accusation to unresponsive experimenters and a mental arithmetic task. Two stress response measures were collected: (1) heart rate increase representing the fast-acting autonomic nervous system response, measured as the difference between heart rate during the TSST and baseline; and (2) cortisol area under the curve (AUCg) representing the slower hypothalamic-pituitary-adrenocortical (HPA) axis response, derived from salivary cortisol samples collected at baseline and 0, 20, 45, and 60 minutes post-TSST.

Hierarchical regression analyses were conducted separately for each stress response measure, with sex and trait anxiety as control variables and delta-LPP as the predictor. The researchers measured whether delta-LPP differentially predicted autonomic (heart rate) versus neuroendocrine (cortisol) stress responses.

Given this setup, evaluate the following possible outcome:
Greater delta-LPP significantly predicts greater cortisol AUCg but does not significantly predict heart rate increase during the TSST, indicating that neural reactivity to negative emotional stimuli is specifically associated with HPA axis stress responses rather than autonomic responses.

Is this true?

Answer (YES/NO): NO